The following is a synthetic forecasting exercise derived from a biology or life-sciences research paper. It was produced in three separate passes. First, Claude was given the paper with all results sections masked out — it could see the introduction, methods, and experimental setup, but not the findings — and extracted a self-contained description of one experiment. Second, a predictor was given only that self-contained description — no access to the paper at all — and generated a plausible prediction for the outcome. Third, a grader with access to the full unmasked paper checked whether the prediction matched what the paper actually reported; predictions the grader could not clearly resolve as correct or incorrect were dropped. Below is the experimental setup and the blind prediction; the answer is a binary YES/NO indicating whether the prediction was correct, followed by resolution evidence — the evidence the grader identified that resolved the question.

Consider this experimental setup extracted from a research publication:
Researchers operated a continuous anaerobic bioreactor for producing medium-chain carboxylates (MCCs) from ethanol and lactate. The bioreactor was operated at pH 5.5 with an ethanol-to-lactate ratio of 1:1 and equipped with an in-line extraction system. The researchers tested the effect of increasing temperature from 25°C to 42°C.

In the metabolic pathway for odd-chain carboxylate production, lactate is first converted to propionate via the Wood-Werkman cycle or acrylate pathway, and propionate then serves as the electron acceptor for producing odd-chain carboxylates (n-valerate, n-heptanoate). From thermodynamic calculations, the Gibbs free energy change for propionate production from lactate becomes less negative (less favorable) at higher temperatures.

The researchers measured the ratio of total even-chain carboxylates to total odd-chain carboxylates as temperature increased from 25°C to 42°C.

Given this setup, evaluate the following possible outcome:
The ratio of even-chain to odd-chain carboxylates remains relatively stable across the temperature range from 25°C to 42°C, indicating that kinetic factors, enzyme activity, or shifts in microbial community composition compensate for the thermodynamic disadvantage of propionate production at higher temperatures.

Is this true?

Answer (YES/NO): NO